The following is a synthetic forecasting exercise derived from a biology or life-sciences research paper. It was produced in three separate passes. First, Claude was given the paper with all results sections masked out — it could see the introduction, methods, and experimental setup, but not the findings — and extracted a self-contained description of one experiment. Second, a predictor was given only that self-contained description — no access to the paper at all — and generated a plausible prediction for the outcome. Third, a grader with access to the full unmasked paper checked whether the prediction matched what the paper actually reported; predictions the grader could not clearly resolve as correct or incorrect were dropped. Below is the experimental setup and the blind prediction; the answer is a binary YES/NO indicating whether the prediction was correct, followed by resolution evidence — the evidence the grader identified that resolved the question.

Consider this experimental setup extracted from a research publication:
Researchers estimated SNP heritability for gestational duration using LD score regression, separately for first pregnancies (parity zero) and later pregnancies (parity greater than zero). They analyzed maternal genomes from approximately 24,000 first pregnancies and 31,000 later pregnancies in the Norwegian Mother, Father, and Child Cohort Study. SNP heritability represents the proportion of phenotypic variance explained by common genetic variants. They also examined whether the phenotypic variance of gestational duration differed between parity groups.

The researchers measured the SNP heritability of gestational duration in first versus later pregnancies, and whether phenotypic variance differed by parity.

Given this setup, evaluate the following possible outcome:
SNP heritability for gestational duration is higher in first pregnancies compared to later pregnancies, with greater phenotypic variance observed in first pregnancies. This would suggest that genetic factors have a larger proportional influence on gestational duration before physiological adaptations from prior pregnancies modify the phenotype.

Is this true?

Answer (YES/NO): NO